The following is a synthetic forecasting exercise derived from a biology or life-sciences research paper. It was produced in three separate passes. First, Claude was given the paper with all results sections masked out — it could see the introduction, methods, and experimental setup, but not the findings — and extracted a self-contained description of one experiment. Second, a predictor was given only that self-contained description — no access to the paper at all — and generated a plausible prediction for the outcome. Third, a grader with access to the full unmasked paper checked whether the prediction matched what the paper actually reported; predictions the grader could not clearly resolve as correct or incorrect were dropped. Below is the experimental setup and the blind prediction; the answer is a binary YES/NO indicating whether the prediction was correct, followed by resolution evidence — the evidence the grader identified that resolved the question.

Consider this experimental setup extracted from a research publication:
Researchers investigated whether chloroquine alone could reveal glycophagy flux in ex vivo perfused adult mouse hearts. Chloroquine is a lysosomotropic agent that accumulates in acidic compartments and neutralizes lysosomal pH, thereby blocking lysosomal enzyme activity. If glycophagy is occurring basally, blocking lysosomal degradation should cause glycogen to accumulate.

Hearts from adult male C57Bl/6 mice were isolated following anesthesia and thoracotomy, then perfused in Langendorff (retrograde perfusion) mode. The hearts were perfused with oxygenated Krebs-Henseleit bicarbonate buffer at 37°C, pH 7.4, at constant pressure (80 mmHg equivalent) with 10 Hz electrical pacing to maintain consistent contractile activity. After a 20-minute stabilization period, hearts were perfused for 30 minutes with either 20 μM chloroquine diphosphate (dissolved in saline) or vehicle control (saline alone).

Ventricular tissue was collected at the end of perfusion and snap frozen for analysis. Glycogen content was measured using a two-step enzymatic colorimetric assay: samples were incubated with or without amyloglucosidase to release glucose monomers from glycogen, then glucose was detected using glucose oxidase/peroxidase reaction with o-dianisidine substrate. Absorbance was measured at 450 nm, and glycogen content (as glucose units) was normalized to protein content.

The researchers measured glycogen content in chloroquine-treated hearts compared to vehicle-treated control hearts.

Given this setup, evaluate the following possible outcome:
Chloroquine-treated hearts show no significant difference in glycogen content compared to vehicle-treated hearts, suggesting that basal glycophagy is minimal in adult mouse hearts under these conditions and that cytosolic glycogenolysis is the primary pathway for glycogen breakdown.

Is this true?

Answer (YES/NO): NO